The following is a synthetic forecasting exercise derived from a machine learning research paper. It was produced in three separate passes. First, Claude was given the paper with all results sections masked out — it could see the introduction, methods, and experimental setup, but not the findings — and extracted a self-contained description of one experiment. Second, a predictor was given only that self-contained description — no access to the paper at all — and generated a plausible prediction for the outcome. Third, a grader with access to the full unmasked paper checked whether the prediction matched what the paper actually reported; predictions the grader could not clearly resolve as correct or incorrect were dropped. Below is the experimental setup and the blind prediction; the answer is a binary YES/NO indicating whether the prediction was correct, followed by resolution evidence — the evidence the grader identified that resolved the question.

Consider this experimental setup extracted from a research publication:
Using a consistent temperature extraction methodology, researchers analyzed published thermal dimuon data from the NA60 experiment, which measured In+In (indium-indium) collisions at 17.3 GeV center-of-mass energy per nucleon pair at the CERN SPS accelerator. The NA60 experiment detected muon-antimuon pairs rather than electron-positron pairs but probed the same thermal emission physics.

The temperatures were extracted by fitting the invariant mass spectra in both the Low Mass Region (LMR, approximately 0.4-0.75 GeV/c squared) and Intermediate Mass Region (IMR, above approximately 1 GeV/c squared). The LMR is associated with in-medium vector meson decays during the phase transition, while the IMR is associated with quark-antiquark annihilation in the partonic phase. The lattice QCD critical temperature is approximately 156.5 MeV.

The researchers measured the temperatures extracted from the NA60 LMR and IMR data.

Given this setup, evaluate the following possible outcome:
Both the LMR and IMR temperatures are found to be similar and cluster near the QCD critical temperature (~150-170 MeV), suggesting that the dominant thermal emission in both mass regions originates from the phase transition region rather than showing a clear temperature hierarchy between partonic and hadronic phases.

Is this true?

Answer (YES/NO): NO